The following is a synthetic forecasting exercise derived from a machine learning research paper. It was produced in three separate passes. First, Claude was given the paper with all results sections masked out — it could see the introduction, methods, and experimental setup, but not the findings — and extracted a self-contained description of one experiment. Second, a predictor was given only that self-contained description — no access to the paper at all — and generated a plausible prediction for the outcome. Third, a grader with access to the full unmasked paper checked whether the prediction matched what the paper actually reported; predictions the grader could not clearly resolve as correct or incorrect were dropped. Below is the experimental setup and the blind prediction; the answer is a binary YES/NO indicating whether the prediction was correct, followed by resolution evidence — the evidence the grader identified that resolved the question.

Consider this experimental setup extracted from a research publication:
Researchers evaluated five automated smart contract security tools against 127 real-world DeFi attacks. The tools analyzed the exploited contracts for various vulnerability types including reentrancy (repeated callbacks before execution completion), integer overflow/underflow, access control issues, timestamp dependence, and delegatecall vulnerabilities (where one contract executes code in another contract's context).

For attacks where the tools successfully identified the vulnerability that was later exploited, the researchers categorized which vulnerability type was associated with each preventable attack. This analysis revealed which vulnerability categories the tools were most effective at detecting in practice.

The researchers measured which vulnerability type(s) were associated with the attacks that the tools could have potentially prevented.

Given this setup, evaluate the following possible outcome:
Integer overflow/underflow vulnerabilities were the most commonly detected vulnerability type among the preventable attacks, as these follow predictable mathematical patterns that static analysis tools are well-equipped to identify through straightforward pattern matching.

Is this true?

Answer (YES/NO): NO